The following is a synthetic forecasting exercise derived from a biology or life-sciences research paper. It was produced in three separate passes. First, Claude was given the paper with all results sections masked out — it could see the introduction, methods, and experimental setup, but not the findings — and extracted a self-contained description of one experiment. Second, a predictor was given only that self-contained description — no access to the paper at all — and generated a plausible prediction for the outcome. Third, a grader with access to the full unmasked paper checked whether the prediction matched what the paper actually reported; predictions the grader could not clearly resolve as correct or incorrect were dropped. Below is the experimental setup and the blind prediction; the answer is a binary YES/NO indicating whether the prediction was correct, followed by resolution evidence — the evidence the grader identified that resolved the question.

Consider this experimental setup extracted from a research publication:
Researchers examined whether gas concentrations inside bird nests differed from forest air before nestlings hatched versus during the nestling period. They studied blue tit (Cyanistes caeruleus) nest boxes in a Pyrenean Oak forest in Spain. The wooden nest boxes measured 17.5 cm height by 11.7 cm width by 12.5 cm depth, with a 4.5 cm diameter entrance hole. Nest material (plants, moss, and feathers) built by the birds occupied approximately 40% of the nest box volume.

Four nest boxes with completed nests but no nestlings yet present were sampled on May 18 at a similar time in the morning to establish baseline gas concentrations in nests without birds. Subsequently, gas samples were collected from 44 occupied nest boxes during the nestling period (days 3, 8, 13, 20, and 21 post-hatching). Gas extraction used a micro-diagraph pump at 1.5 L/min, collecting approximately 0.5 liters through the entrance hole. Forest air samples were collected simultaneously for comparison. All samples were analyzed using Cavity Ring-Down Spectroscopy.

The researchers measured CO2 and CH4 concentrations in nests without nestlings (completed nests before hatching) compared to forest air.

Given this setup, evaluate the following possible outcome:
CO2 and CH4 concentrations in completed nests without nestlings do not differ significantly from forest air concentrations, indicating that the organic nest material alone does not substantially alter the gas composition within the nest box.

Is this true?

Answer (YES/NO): NO